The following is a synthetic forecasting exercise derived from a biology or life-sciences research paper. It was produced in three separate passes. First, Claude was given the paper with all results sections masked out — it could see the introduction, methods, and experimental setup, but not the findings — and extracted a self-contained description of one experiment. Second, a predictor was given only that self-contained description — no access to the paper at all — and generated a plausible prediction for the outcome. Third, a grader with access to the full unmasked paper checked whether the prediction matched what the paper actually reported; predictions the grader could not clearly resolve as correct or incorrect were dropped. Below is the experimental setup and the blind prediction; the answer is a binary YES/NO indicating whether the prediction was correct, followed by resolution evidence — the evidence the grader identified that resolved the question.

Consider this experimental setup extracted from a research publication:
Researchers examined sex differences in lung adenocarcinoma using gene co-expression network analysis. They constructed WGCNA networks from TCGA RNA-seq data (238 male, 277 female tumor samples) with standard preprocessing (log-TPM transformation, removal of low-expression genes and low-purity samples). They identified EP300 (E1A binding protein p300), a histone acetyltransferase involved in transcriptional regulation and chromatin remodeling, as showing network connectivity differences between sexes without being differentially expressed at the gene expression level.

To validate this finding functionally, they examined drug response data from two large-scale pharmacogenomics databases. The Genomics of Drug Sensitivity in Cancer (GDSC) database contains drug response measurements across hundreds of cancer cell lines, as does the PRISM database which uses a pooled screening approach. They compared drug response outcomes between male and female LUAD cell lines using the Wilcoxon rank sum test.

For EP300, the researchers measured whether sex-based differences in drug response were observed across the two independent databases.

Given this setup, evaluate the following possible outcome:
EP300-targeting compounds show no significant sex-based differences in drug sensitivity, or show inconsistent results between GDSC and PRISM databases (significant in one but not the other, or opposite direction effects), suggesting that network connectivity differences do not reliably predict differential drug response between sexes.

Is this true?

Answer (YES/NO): YES